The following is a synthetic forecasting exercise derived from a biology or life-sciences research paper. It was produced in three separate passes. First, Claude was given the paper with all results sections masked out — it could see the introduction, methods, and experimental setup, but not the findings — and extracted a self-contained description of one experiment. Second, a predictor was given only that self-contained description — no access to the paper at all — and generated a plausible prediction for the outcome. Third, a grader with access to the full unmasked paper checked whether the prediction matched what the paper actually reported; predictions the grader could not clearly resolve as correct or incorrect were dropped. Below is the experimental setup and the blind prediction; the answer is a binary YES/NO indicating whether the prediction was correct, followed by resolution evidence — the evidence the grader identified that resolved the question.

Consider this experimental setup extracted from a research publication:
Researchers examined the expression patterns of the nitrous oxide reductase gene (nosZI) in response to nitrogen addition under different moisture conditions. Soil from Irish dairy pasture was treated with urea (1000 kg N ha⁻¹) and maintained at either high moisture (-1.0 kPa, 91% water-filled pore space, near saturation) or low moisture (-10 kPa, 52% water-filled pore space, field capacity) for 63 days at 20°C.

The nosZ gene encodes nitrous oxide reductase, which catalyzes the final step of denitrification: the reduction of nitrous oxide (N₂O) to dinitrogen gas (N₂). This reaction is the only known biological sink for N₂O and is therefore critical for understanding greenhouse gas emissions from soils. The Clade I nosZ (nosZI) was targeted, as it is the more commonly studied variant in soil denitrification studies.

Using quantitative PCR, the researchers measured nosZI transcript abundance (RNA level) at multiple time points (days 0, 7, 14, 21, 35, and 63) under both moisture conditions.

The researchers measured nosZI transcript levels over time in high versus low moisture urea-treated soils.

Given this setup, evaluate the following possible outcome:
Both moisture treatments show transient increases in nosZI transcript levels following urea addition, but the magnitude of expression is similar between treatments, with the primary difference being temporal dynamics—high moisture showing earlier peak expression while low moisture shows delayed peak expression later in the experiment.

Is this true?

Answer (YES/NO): NO